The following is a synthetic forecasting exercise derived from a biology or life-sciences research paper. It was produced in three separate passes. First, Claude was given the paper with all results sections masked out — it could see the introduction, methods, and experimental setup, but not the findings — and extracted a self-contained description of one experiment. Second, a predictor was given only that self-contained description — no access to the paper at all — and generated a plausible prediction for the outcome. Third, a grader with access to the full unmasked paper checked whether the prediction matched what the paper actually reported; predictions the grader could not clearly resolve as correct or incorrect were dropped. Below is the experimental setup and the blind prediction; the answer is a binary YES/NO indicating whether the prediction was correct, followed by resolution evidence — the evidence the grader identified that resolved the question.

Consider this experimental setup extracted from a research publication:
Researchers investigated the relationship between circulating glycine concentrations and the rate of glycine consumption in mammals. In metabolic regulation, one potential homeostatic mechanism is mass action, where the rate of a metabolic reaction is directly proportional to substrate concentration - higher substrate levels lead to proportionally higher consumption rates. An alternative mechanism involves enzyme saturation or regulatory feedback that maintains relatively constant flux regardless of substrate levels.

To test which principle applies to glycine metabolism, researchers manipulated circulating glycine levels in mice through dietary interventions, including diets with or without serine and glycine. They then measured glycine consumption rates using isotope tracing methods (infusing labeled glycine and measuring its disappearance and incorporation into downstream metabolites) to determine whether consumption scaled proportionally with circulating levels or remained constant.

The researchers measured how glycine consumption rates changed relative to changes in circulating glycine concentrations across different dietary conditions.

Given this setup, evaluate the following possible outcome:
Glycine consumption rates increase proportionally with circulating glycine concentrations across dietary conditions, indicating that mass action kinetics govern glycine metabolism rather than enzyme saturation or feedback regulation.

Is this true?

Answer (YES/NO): YES